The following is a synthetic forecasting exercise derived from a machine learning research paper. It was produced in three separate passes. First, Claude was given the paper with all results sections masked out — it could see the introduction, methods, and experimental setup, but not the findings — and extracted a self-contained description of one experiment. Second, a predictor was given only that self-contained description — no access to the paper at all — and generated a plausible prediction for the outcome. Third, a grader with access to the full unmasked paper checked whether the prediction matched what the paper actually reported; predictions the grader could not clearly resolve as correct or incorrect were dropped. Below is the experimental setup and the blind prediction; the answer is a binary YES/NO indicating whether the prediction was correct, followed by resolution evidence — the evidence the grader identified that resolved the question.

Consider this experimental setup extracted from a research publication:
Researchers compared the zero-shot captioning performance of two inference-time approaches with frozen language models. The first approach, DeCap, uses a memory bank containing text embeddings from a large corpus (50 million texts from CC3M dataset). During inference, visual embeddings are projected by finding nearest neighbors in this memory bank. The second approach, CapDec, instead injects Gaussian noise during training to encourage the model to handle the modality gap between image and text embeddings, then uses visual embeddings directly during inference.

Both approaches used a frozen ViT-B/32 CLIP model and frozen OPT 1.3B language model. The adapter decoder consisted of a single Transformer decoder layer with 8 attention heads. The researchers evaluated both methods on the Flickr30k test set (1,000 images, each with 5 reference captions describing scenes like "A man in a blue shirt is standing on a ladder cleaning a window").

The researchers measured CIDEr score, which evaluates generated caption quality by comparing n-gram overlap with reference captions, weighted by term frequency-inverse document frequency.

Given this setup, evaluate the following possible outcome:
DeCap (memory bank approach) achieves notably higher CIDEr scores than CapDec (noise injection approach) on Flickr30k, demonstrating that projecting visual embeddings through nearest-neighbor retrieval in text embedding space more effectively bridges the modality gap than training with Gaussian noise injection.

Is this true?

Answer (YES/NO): YES